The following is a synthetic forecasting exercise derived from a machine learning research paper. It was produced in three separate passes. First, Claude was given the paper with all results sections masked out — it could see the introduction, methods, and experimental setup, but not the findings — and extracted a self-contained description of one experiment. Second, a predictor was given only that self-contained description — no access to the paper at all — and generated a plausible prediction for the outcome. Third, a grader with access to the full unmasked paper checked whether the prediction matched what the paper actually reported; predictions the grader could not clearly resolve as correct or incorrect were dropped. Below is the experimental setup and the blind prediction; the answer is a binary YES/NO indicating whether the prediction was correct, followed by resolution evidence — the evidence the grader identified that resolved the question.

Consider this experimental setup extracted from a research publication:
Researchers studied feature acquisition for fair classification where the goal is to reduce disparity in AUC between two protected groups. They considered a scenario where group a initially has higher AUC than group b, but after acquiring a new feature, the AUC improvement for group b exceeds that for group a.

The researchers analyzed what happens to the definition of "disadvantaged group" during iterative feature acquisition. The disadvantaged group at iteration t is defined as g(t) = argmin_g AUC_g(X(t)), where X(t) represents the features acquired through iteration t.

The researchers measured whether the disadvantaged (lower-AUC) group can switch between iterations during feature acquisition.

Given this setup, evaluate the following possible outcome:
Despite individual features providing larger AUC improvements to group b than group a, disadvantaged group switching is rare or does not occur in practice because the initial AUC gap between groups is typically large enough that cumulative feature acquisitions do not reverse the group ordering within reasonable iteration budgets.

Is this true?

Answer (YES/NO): NO